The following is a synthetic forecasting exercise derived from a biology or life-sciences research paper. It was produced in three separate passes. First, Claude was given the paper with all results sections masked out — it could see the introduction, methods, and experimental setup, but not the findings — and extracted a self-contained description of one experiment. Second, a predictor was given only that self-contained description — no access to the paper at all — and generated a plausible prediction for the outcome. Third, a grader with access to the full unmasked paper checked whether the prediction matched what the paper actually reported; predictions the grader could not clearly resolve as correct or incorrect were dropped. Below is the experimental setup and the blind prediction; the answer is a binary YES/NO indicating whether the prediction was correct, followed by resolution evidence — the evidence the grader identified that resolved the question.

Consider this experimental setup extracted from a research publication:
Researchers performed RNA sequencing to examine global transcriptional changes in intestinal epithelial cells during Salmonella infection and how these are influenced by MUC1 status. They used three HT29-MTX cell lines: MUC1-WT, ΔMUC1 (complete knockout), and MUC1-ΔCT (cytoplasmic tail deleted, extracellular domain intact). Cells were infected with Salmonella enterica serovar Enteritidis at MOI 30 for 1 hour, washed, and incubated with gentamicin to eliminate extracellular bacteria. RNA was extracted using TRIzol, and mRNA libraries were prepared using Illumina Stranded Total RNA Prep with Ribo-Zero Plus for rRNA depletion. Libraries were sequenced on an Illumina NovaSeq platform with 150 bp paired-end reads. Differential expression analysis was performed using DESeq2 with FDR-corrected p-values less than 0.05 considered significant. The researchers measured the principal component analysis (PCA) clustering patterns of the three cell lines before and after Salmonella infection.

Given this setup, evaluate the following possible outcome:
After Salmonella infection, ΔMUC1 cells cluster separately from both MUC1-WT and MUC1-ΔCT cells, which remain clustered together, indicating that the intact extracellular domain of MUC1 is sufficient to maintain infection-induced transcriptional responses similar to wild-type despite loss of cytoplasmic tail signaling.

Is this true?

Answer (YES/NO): NO